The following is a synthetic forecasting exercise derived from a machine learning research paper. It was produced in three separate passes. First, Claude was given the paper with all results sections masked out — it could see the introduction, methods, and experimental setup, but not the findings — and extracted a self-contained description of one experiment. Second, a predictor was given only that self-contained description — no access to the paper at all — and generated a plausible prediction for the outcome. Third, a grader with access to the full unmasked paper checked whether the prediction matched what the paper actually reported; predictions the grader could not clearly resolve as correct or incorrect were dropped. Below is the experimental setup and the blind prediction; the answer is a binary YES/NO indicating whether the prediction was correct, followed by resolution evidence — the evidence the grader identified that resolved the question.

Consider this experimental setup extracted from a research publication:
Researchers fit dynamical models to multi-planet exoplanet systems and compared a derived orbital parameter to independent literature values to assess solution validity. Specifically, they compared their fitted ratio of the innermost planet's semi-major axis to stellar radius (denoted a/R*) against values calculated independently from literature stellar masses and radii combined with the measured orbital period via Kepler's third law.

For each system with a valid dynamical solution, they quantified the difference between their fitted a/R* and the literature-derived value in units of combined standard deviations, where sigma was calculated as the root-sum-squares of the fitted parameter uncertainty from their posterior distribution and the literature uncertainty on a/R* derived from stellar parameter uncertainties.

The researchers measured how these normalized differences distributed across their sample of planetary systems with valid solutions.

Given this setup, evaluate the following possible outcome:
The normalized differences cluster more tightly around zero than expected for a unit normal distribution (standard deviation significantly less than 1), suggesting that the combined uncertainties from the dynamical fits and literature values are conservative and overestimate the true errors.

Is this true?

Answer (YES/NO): NO